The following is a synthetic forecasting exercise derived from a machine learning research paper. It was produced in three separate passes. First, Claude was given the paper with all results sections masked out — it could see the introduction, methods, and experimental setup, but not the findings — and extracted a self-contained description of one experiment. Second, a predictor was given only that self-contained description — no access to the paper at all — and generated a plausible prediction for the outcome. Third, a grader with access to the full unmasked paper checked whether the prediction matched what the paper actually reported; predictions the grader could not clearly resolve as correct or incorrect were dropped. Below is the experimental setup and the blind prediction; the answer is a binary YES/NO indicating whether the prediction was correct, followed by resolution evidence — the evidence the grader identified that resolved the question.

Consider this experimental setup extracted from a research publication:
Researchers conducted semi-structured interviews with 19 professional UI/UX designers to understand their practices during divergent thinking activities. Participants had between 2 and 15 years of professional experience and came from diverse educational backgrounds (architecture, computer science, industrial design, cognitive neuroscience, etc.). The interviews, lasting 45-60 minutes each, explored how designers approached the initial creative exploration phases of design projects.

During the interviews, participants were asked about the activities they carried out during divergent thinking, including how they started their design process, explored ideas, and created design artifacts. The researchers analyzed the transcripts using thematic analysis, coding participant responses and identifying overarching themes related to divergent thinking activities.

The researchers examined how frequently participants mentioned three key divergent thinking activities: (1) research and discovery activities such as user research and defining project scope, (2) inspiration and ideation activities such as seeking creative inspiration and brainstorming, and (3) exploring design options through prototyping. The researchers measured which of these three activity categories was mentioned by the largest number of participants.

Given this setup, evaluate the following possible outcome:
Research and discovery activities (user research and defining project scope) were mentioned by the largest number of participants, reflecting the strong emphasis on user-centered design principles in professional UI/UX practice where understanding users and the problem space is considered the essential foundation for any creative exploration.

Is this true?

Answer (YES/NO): NO